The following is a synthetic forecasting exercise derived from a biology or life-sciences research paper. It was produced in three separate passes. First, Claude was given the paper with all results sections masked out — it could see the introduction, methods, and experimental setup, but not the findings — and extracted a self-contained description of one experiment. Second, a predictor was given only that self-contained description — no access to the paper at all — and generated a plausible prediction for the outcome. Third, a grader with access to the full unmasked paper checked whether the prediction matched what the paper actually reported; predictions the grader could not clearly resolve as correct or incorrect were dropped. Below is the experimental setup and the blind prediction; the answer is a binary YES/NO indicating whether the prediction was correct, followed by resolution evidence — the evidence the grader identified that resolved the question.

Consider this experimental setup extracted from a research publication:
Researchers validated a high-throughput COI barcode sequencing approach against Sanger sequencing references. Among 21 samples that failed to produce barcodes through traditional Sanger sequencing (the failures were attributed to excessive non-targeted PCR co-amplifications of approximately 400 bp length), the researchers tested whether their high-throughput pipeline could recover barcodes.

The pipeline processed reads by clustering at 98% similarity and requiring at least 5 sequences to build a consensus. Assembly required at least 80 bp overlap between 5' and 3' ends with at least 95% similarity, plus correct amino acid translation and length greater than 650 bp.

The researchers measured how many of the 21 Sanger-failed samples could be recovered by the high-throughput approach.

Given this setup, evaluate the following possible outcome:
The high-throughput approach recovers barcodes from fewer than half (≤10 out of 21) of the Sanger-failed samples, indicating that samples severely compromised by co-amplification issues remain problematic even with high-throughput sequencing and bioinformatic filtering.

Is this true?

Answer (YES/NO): NO